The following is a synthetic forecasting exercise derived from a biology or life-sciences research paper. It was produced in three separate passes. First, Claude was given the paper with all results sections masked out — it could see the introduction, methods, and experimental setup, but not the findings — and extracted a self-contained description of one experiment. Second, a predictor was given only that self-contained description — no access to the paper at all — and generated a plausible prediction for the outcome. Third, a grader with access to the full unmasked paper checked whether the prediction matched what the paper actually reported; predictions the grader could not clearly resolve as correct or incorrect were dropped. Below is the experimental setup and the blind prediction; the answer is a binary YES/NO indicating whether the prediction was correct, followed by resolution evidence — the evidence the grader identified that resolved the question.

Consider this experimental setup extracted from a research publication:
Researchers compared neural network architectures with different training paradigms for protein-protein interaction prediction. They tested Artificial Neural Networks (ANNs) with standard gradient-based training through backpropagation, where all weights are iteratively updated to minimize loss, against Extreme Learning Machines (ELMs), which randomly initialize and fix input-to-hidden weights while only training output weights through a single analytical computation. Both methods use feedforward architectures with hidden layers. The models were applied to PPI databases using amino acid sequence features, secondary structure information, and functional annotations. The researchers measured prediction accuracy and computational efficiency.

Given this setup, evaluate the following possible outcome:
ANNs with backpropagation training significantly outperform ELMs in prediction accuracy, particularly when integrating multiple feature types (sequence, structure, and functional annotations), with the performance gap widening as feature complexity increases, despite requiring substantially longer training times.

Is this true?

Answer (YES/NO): NO